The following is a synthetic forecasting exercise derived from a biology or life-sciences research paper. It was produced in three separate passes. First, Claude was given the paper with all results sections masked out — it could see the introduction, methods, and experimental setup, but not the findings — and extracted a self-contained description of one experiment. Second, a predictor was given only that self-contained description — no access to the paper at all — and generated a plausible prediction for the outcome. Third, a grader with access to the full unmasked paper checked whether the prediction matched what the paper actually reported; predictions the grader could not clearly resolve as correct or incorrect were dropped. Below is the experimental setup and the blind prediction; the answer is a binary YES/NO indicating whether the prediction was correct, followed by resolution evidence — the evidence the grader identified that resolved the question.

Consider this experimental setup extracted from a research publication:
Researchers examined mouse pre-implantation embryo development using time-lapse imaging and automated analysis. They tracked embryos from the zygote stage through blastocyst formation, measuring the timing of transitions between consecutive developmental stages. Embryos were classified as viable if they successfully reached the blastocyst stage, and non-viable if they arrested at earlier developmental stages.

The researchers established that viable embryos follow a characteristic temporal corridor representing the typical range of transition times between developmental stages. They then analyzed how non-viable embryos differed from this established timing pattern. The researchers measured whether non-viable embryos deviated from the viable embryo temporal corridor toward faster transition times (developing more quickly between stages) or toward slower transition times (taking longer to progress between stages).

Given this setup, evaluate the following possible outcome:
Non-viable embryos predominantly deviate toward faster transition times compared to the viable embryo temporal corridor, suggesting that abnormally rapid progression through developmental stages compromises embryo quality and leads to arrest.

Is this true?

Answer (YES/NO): NO